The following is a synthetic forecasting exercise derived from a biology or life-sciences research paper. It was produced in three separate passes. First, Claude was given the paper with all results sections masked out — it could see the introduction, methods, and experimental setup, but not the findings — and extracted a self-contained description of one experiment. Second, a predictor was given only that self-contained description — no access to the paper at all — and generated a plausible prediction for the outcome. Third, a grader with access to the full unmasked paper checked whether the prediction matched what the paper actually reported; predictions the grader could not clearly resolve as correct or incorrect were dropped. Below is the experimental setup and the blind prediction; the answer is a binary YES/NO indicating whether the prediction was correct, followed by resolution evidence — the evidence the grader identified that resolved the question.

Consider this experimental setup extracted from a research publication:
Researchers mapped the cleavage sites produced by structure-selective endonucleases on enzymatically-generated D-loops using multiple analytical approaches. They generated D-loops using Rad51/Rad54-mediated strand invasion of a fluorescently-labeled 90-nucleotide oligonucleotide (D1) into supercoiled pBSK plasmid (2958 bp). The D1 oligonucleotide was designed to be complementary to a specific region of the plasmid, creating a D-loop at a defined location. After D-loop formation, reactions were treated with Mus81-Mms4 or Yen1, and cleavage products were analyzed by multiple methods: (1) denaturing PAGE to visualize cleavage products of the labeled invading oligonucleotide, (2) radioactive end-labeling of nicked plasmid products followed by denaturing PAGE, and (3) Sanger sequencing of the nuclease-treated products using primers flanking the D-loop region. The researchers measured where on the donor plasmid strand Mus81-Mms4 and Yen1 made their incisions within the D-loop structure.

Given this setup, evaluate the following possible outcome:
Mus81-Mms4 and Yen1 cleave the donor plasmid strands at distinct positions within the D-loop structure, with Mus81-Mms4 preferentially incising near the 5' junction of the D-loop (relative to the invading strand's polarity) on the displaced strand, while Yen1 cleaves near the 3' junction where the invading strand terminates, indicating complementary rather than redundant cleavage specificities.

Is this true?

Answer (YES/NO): YES